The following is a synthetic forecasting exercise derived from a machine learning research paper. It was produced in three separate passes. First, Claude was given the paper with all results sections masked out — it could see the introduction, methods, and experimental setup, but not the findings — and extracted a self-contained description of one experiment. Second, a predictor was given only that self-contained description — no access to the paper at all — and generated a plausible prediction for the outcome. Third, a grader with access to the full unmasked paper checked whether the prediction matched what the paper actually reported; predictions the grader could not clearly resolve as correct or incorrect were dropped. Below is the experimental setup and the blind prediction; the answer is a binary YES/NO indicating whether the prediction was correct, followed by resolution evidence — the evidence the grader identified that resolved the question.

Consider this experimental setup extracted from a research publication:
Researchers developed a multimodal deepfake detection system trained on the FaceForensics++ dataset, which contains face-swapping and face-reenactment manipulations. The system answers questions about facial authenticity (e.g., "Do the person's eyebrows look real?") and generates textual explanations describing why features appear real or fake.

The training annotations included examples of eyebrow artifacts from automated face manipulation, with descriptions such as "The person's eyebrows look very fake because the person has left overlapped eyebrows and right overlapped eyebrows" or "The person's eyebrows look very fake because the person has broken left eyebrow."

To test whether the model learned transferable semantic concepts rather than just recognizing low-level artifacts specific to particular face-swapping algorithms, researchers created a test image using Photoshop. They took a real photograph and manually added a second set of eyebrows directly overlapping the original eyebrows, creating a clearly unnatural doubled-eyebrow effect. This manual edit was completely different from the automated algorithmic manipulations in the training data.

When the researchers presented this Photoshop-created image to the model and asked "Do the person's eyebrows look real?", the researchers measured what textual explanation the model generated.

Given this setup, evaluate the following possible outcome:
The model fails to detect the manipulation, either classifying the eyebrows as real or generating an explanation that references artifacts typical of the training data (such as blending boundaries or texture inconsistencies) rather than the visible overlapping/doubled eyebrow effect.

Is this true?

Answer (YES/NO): NO